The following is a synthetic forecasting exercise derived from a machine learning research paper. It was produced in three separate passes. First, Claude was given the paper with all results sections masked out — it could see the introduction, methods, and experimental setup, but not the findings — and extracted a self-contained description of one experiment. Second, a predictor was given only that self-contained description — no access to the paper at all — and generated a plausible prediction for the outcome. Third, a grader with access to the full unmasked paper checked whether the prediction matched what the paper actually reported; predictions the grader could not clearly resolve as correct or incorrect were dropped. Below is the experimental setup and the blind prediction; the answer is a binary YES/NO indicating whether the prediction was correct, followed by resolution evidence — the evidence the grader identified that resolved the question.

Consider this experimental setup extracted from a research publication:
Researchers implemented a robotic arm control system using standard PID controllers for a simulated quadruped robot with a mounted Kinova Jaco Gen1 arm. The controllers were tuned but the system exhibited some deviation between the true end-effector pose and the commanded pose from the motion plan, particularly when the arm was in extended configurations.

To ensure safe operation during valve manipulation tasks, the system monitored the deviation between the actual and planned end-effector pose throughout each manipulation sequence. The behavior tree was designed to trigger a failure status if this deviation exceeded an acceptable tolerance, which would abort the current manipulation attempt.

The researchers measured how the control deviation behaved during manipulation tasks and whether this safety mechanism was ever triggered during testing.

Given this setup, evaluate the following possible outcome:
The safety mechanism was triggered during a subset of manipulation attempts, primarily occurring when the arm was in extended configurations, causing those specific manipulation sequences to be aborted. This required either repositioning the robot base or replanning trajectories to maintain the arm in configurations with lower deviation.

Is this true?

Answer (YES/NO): NO